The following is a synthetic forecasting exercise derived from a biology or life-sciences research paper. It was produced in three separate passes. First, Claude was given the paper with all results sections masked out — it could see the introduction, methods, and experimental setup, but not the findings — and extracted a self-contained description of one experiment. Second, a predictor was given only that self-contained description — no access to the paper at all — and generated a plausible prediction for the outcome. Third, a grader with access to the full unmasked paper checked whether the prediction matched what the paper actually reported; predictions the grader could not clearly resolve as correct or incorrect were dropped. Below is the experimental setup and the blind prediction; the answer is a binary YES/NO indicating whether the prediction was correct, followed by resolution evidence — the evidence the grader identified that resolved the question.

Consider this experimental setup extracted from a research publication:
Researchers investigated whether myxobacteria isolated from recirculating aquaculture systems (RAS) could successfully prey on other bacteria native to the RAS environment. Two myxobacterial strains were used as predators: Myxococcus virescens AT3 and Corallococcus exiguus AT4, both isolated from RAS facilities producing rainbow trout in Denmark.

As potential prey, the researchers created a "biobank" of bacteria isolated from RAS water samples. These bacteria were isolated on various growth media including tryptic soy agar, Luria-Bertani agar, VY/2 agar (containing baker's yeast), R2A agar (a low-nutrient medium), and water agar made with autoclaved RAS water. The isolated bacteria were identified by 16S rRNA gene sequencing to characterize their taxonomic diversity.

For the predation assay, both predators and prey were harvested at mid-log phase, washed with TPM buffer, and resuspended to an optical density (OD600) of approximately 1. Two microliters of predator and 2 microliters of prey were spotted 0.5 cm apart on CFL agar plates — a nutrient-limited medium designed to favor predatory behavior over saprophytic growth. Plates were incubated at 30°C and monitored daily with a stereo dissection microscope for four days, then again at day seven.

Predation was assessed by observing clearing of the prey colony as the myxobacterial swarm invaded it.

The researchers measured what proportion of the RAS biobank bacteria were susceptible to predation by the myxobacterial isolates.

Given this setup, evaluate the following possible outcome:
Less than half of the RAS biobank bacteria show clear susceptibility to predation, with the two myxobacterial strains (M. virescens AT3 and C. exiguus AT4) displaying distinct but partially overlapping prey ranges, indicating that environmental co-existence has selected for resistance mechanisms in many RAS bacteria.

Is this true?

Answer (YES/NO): NO